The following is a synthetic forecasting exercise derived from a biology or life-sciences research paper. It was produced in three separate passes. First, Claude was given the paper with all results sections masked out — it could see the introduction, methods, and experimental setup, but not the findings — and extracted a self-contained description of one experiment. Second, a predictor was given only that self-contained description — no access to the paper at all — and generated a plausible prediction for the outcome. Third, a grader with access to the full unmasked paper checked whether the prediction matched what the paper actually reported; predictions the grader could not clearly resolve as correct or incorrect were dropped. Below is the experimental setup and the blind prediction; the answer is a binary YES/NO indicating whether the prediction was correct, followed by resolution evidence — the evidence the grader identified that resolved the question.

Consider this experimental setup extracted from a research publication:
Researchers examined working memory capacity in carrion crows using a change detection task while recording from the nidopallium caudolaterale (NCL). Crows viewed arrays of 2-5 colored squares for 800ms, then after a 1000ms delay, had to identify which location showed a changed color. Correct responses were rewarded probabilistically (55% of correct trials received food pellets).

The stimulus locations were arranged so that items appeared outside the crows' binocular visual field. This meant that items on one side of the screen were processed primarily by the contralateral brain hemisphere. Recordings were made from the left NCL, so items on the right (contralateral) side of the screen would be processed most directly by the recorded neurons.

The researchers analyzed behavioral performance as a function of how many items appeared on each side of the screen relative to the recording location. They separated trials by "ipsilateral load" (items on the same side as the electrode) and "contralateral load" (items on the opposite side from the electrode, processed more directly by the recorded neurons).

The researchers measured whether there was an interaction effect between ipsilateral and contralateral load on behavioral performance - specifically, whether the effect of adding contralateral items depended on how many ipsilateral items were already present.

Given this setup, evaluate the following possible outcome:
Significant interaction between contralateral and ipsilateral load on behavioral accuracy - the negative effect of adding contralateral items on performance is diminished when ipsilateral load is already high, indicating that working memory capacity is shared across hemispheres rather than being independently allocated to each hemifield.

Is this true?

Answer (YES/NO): NO